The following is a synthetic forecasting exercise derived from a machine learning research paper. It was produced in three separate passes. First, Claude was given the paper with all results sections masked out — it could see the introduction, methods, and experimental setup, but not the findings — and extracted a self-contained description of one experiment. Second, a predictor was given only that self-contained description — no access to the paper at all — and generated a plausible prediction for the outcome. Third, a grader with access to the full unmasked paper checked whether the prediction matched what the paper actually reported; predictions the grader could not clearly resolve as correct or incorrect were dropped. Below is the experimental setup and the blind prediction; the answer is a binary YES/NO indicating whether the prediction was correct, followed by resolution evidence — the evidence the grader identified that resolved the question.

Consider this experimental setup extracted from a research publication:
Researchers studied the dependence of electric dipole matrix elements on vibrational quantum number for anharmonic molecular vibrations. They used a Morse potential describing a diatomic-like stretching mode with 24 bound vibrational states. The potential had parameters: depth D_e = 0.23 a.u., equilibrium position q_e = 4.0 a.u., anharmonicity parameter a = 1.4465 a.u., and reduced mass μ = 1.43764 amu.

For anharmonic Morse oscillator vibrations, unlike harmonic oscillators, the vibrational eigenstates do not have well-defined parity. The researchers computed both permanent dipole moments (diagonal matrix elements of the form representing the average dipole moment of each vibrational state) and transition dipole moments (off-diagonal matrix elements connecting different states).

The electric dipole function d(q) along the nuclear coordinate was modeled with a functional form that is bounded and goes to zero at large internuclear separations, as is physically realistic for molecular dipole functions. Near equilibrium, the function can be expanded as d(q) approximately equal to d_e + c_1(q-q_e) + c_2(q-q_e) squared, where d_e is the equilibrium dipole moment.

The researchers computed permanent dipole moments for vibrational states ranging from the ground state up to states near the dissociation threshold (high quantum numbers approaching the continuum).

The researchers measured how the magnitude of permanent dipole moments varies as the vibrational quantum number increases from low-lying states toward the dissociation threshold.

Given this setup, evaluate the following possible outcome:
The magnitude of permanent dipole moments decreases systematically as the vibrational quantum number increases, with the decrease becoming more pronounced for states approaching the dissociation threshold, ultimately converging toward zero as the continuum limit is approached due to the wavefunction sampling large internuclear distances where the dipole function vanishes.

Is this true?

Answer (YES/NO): NO